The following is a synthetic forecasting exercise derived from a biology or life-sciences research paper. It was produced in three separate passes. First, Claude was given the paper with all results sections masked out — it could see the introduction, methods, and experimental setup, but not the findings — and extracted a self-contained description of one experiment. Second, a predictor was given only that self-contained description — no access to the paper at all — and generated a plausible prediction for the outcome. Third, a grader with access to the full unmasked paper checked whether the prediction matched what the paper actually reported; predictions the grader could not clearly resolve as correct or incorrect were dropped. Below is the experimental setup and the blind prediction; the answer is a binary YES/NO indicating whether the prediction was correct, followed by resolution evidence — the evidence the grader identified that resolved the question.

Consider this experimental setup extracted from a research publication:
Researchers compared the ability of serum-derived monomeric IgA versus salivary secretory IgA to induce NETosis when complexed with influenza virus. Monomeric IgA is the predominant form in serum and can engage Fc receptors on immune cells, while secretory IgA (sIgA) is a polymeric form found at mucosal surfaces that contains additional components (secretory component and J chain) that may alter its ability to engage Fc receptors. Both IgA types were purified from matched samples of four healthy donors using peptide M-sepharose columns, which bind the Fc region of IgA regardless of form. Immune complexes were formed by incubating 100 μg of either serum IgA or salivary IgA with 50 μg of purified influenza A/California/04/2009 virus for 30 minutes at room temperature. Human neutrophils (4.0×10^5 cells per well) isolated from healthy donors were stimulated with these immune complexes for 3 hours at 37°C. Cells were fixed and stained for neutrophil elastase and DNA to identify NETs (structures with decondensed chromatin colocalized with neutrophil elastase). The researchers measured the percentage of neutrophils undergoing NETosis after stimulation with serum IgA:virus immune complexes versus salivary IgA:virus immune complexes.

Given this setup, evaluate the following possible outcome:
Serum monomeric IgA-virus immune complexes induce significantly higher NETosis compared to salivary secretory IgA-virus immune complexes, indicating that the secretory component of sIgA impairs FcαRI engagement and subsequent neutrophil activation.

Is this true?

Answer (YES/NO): YES